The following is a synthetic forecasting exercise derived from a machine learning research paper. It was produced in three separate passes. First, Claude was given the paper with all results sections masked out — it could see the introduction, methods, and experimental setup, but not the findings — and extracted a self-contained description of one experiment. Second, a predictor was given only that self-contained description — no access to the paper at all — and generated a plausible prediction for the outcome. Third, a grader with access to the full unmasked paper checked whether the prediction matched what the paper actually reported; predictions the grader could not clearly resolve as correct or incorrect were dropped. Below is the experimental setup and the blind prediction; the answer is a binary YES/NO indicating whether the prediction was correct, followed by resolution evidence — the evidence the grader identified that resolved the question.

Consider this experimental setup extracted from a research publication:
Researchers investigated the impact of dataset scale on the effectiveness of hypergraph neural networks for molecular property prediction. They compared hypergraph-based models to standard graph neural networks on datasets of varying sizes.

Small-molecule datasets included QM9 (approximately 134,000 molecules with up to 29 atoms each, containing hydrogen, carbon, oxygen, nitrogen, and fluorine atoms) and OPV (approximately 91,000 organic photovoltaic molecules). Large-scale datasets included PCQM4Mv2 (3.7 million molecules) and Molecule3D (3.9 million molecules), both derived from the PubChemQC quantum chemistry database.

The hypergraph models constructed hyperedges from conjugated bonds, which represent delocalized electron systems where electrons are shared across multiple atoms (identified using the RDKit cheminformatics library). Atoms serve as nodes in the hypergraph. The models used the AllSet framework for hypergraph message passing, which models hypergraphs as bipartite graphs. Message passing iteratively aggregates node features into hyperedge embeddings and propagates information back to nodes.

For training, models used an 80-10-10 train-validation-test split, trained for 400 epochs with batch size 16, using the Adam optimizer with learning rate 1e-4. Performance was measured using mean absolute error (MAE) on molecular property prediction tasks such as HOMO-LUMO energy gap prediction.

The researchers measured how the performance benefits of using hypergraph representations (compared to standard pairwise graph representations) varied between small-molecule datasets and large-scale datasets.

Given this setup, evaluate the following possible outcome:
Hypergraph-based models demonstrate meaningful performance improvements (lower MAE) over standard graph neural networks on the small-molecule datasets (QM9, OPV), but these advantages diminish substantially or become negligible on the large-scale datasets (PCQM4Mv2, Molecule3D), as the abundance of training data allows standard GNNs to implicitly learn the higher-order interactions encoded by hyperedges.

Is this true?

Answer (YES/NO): NO